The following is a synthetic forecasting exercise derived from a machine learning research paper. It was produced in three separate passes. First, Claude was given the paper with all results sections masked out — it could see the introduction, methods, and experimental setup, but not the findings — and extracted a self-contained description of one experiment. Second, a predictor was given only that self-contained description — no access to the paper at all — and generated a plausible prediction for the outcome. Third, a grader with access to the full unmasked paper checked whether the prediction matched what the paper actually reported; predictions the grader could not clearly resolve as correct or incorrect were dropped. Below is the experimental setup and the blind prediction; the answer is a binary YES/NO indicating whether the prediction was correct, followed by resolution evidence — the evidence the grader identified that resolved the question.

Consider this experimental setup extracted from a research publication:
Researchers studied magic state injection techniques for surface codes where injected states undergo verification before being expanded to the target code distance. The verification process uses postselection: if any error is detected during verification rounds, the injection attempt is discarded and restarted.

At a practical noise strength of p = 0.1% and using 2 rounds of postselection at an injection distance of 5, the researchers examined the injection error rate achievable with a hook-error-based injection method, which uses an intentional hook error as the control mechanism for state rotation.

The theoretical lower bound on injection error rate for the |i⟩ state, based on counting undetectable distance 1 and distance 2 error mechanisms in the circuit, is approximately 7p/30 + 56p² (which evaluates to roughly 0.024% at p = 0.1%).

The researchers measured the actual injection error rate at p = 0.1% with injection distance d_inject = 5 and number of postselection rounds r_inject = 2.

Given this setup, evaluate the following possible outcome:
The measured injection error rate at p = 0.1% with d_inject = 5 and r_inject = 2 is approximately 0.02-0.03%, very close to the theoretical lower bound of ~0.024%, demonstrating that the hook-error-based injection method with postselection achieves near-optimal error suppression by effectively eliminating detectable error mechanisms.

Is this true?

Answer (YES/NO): NO